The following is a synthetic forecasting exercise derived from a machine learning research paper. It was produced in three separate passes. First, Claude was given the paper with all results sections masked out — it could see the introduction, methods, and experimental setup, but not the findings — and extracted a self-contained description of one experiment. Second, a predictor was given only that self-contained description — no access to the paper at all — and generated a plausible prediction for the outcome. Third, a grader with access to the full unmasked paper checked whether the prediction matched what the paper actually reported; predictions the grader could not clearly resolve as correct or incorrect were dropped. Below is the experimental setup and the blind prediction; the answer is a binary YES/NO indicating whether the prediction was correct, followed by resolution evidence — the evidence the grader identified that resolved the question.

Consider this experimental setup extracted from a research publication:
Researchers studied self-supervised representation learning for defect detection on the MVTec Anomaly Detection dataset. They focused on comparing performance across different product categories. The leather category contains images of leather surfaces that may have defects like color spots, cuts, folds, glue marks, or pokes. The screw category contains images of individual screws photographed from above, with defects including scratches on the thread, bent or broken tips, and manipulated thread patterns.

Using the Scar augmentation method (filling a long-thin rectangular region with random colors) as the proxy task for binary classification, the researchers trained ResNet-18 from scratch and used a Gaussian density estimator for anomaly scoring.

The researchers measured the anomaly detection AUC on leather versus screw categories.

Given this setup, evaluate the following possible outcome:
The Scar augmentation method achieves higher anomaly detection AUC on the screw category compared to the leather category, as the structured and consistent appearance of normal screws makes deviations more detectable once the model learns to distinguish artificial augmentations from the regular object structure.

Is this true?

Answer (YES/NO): NO